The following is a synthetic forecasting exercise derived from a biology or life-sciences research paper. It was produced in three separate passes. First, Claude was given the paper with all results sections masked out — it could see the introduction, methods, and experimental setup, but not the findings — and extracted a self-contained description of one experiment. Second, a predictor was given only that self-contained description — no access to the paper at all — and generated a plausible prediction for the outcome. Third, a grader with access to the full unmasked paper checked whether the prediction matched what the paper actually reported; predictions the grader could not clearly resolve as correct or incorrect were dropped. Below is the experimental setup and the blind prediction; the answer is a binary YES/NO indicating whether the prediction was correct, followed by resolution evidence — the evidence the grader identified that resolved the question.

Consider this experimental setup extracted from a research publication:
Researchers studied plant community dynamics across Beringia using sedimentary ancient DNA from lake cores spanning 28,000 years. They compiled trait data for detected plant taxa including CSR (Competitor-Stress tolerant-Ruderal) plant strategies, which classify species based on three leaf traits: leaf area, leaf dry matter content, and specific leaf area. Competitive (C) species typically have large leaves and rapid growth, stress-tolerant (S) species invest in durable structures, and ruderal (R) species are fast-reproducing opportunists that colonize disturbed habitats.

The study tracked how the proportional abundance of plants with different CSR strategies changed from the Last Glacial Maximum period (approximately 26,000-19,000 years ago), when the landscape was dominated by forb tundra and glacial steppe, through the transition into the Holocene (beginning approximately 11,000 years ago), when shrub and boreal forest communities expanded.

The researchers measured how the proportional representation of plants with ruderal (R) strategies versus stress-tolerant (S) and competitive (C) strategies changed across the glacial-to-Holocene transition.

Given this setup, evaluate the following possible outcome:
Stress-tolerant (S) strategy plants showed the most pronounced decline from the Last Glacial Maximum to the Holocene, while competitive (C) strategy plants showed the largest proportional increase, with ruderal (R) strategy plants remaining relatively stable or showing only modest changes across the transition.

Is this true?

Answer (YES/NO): NO